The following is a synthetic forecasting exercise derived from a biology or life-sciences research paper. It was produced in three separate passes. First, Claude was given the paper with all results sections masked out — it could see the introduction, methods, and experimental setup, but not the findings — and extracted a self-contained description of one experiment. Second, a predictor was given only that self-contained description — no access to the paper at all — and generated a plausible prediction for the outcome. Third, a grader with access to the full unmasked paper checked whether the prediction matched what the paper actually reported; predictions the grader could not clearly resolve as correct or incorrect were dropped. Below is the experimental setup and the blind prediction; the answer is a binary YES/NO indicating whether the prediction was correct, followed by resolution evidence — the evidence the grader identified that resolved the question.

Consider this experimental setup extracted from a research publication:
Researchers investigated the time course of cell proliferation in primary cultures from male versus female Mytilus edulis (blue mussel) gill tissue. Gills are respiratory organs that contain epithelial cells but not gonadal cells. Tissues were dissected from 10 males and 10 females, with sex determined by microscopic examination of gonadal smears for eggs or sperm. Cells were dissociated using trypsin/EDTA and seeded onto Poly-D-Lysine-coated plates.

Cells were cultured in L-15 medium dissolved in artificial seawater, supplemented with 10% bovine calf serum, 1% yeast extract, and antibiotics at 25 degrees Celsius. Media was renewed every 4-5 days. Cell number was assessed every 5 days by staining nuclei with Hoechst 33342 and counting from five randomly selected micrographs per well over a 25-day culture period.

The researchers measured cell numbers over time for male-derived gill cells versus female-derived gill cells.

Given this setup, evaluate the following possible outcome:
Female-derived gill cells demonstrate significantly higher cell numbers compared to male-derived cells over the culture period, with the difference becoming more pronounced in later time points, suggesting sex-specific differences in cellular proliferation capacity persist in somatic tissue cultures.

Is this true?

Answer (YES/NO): NO